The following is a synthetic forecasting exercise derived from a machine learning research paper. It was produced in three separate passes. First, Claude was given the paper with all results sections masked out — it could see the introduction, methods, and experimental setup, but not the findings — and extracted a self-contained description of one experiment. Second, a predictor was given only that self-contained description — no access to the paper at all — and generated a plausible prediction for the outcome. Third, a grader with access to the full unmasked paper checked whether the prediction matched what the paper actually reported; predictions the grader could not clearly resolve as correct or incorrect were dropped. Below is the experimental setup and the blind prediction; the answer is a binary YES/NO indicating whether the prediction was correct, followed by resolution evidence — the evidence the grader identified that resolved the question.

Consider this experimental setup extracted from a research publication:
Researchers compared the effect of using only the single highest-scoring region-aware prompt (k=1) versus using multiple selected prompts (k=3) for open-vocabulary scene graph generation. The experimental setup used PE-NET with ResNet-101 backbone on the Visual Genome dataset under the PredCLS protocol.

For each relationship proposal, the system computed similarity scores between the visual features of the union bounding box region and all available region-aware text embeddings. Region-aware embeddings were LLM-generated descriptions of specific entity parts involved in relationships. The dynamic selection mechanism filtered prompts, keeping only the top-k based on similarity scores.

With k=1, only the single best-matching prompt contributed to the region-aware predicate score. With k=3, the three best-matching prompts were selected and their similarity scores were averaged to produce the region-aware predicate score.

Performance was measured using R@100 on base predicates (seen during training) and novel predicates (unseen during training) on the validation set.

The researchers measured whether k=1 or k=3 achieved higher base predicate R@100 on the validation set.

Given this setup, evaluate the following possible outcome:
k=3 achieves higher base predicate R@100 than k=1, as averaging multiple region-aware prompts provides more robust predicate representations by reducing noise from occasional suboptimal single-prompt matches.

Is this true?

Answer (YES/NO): YES